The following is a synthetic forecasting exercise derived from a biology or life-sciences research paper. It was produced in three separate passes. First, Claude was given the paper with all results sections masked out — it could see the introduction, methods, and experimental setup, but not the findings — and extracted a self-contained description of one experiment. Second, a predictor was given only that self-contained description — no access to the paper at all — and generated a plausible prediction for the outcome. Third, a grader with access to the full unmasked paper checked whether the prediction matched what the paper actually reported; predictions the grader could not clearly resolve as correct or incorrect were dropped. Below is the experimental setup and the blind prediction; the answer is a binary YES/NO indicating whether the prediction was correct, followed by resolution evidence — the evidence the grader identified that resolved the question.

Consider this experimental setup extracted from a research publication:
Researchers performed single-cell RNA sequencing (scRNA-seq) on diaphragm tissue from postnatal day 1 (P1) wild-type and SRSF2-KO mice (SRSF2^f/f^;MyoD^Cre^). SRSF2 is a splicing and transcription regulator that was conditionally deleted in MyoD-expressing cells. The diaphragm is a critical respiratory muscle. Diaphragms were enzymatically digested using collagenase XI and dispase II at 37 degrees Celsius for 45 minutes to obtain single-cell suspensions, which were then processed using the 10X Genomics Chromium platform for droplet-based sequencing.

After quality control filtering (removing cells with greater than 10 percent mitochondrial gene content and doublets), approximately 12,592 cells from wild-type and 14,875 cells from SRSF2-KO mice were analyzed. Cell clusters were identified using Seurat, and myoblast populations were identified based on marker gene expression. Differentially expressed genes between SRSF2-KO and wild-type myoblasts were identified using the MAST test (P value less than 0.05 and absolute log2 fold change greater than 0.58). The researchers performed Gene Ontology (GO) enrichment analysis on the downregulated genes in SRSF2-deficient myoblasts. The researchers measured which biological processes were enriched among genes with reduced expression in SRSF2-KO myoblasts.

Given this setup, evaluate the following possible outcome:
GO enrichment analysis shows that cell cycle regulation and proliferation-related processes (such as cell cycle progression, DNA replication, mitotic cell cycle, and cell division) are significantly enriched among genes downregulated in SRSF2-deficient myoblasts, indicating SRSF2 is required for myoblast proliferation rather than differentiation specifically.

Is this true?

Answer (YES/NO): NO